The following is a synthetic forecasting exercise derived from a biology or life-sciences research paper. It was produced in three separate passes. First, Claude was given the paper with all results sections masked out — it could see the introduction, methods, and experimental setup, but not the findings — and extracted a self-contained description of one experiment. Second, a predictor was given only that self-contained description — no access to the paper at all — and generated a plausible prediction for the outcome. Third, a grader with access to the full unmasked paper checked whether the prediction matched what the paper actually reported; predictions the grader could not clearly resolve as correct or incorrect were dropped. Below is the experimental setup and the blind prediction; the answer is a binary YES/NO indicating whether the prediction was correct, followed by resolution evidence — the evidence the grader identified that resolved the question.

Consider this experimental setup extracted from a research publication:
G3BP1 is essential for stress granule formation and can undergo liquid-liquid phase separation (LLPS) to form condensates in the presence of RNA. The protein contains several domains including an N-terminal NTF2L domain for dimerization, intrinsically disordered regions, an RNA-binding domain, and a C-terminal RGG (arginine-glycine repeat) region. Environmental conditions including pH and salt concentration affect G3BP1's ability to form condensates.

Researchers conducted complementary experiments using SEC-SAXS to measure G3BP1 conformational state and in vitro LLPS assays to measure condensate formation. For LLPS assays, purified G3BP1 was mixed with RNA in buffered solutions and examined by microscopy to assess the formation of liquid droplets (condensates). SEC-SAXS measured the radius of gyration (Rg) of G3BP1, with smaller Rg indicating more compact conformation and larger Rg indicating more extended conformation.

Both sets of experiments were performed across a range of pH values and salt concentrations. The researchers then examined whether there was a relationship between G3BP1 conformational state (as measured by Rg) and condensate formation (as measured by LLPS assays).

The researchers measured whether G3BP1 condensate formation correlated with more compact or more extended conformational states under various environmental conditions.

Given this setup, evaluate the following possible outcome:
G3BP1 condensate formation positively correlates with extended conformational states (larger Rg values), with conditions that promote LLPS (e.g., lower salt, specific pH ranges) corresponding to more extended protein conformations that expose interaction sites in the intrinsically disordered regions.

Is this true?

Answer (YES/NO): NO